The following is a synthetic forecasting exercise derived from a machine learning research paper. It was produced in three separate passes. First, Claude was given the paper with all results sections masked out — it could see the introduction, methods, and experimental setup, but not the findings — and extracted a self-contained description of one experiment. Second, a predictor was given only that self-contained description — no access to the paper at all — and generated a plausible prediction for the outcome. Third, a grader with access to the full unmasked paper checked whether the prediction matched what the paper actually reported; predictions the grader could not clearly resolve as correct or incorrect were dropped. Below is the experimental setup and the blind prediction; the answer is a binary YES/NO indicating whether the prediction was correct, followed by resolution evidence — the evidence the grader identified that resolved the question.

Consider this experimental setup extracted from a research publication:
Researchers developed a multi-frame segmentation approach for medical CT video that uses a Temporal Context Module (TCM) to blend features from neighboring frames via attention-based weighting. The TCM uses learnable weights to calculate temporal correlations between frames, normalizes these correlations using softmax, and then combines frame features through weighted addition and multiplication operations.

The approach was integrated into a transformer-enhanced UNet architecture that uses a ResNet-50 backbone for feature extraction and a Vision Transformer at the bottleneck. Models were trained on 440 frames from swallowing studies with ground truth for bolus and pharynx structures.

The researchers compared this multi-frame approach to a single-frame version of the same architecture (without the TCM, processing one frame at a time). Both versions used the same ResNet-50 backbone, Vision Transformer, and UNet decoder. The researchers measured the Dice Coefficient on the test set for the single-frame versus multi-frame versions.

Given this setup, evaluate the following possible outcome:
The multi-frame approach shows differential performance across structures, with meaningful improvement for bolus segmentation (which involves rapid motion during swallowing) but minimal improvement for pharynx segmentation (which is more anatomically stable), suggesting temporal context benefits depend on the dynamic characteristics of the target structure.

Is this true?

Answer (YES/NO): NO